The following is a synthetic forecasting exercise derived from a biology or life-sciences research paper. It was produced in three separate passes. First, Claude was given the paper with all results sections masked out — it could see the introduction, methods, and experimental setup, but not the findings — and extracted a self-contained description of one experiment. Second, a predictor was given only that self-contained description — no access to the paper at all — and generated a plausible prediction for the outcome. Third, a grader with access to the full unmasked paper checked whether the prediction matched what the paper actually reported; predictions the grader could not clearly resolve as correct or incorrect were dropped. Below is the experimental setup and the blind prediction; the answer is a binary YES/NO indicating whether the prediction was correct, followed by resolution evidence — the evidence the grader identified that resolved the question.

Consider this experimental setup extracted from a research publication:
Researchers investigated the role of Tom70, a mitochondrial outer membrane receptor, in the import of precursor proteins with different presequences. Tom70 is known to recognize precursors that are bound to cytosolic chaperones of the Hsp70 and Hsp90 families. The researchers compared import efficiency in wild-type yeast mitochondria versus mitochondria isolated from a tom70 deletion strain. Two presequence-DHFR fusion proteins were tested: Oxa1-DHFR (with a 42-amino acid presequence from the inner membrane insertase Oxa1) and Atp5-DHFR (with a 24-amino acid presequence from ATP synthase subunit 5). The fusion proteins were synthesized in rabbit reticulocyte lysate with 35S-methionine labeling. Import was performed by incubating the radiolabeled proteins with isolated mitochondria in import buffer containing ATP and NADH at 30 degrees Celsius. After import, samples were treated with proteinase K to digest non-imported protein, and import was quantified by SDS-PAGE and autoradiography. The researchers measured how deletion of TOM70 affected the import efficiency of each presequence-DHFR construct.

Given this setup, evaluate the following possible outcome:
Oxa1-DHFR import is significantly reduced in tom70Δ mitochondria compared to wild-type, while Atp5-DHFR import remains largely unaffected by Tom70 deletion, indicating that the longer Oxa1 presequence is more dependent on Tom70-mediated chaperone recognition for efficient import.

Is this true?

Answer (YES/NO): YES